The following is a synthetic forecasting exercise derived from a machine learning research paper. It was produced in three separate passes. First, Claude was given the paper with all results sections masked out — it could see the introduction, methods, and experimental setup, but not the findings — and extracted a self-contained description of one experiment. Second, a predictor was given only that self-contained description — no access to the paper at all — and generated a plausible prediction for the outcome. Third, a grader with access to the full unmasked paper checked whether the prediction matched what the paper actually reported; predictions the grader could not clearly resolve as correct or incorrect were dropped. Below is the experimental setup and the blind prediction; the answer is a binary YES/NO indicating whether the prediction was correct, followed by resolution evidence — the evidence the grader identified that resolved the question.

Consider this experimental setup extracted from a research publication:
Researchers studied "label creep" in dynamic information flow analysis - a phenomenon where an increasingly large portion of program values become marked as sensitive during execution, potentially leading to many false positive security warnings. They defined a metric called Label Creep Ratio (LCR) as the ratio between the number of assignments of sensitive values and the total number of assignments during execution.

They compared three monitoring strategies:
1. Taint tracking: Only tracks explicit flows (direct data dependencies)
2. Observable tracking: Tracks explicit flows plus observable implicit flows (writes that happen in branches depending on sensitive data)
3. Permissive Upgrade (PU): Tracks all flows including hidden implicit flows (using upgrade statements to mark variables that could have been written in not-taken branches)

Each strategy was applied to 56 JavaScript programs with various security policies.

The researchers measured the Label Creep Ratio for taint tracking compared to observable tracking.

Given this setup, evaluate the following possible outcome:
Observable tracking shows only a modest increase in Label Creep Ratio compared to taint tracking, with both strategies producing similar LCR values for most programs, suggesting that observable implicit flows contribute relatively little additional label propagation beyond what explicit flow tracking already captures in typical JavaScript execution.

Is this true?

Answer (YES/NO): NO